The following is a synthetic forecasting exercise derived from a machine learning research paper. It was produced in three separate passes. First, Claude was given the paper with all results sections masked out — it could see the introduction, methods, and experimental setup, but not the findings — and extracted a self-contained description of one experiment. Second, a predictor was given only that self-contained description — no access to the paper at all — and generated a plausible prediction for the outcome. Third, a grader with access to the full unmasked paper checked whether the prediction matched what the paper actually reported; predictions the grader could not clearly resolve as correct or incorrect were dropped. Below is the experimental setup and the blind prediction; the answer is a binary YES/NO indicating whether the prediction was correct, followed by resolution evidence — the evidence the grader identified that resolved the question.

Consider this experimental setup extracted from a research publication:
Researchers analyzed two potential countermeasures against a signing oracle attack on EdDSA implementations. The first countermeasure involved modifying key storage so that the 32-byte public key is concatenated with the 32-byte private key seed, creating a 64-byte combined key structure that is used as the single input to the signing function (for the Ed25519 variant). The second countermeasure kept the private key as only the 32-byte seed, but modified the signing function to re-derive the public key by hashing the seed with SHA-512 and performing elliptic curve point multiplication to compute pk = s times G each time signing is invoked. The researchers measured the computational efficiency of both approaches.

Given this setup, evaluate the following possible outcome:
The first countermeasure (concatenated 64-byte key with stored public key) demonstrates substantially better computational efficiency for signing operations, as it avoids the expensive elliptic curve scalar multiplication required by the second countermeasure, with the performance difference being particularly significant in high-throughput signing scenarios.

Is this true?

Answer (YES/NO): NO